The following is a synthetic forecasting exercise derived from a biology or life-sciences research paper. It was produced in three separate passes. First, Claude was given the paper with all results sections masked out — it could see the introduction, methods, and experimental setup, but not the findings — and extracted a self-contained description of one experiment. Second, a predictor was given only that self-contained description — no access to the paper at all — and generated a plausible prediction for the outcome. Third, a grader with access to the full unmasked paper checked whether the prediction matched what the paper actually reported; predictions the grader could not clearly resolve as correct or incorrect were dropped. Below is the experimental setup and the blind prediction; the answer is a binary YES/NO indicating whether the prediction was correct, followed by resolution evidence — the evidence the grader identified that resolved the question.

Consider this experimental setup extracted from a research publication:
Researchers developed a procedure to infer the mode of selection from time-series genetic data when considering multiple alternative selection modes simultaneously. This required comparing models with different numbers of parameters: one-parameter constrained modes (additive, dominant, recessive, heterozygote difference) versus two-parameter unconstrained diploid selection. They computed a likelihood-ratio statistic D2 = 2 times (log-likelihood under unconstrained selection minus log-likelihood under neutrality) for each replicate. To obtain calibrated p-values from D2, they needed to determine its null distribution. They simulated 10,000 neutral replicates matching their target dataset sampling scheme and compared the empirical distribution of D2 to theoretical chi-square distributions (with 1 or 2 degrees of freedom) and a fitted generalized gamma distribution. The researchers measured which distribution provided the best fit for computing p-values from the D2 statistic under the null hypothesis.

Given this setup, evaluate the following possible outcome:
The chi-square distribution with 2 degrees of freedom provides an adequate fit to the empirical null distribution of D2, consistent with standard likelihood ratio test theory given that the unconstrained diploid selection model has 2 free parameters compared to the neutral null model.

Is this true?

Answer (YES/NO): NO